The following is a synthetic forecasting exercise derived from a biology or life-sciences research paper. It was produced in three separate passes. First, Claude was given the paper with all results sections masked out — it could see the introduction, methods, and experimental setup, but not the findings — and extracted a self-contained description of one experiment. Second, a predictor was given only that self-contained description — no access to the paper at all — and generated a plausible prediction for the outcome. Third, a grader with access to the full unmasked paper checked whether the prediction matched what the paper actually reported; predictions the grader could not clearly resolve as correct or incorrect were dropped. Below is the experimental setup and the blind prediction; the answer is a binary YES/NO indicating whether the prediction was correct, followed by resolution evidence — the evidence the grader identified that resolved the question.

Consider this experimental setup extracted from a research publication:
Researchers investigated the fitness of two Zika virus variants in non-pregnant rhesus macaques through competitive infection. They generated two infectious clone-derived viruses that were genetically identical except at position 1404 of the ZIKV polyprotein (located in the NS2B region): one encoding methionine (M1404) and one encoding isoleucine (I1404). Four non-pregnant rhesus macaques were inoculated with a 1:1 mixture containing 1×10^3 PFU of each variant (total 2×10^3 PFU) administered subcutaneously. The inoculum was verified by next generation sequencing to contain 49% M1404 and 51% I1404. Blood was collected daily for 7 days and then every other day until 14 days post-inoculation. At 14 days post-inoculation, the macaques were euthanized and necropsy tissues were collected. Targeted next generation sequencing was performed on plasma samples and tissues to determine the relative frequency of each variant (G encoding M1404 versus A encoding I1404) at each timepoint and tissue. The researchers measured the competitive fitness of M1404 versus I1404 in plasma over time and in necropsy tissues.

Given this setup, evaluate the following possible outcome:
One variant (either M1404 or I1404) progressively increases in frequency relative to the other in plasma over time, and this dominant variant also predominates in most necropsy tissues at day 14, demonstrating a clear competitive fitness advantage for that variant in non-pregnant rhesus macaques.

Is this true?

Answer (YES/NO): YES